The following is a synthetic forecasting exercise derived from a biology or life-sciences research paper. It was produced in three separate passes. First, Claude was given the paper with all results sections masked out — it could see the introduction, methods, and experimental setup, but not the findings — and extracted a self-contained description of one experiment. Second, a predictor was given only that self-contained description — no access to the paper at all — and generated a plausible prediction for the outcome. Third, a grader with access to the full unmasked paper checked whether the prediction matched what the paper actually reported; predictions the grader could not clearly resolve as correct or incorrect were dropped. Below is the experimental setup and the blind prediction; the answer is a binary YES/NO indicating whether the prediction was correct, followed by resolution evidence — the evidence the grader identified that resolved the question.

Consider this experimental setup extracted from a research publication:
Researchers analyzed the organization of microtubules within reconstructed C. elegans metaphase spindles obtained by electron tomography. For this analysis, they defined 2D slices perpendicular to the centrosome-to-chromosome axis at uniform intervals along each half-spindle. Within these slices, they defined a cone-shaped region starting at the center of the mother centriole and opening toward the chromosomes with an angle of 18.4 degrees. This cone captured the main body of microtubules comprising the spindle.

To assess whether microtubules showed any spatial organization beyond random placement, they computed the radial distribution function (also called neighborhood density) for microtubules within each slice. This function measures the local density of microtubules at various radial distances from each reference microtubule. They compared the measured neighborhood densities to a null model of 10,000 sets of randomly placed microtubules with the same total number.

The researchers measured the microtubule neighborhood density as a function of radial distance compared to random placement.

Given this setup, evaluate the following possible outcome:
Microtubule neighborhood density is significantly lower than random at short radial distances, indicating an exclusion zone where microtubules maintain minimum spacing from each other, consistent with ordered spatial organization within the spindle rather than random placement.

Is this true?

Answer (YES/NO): NO